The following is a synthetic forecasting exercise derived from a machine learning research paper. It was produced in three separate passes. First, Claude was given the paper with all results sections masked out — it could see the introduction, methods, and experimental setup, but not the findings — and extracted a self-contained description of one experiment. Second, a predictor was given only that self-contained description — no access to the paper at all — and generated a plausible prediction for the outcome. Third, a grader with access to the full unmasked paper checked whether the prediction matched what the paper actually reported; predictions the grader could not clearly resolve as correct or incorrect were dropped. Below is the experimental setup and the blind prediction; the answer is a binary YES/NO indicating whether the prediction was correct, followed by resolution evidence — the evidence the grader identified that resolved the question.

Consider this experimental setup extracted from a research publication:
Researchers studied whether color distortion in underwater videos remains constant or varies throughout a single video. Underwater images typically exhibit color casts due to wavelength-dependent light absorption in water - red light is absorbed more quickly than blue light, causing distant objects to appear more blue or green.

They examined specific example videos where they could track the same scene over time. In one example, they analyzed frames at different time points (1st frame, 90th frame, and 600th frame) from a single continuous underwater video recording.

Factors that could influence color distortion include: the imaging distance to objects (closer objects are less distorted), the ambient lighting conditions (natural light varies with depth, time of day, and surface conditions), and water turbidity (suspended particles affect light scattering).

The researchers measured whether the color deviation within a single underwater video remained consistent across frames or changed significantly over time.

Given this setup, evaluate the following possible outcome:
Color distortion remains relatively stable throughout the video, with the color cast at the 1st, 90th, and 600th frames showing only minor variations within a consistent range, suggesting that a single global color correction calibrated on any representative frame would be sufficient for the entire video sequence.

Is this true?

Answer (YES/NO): NO